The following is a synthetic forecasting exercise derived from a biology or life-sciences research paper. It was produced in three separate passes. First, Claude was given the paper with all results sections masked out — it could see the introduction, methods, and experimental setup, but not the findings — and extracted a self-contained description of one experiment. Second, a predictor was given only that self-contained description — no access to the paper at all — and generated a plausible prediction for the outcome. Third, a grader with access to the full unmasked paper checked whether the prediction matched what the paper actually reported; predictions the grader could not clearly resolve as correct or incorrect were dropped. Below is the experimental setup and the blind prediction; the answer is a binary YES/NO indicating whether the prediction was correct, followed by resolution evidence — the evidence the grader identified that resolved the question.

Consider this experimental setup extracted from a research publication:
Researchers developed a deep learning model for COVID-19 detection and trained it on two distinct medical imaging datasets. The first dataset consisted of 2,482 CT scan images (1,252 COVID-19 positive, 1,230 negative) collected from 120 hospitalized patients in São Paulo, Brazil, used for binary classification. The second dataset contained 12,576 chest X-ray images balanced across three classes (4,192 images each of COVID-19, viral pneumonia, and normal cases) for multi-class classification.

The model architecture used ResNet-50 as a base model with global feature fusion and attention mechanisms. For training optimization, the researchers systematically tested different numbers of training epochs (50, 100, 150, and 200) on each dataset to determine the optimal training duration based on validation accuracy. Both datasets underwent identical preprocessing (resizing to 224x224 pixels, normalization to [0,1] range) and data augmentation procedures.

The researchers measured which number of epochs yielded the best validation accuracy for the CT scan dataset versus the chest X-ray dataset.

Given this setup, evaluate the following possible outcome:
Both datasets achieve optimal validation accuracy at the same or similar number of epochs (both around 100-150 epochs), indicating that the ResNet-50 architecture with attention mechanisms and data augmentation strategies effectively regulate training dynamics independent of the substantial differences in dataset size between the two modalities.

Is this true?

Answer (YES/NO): NO